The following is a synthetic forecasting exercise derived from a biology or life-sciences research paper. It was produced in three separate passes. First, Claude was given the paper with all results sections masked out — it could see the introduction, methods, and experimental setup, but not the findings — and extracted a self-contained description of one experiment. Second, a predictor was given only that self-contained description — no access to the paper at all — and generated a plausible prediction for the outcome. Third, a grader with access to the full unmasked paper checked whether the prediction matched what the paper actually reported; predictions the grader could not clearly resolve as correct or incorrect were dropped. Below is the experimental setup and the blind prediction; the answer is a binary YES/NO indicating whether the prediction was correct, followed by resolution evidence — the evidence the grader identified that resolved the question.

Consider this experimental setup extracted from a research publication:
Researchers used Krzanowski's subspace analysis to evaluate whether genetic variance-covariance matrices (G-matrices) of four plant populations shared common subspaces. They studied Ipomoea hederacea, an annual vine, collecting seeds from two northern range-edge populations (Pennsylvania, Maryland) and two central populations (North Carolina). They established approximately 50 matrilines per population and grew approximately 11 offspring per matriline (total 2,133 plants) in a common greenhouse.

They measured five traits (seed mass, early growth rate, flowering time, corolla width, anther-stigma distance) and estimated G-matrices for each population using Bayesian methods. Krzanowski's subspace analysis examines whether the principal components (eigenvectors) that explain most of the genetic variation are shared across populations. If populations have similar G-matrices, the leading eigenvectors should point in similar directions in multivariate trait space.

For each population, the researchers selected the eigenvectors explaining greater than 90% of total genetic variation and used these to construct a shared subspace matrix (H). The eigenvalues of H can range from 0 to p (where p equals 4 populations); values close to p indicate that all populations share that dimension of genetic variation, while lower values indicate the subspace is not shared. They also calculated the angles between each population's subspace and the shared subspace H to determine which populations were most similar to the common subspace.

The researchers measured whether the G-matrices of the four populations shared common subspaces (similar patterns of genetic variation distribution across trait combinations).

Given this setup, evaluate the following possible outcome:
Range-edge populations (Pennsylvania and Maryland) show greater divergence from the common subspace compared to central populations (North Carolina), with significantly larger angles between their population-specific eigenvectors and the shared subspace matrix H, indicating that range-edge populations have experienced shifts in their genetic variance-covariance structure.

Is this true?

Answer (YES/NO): NO